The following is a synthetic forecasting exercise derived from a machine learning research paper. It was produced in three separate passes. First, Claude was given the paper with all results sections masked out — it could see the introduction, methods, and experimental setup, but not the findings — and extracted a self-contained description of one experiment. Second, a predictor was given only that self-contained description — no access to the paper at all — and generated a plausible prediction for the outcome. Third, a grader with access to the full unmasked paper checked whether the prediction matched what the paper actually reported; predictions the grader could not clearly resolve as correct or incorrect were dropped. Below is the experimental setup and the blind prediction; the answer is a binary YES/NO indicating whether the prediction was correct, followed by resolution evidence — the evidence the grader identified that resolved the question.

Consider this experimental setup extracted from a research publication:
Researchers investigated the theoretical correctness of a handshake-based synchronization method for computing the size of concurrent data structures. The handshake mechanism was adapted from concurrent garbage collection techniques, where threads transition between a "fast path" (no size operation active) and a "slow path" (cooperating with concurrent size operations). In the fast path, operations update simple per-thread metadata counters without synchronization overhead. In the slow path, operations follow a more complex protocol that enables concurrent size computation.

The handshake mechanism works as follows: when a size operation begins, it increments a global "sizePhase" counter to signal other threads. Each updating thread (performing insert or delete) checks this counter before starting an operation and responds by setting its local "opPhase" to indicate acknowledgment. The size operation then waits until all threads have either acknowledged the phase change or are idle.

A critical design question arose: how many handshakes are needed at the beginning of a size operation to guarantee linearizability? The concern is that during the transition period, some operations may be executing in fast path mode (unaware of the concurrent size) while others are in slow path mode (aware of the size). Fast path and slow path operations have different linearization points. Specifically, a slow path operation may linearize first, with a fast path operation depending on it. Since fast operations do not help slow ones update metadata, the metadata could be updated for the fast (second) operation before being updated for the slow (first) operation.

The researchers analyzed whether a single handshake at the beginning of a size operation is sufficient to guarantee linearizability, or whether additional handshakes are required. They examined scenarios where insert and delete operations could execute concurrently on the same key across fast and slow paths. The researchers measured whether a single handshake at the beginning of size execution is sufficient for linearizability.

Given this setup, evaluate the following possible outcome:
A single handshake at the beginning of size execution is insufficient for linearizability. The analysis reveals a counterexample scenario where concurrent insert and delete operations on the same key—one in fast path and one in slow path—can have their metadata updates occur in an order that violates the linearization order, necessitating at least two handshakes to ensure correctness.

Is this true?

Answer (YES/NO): YES